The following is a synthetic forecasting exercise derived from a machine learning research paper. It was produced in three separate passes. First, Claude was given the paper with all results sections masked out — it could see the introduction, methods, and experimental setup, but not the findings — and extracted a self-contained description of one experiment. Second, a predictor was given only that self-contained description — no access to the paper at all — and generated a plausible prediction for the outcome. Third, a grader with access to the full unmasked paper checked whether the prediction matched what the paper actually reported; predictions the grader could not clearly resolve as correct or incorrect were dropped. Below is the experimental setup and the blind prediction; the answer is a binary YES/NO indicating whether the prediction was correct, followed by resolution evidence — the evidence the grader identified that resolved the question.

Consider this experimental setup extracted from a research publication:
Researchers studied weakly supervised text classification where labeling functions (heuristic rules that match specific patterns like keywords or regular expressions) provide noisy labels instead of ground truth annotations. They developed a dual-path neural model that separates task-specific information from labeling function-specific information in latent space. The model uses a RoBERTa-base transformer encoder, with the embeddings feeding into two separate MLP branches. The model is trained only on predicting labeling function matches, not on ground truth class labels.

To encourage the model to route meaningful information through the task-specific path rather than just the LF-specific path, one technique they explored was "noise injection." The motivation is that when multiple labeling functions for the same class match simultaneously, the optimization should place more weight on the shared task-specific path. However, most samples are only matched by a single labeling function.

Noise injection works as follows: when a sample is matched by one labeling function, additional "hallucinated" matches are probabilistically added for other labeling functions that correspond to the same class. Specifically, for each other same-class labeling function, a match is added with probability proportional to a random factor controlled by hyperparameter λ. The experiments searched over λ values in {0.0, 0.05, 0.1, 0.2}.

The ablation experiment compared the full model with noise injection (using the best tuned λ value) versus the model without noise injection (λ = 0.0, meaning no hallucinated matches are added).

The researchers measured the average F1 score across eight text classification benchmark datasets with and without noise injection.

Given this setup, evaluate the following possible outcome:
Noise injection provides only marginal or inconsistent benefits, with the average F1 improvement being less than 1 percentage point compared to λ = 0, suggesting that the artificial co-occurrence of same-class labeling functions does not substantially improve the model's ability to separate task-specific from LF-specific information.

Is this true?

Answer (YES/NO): NO